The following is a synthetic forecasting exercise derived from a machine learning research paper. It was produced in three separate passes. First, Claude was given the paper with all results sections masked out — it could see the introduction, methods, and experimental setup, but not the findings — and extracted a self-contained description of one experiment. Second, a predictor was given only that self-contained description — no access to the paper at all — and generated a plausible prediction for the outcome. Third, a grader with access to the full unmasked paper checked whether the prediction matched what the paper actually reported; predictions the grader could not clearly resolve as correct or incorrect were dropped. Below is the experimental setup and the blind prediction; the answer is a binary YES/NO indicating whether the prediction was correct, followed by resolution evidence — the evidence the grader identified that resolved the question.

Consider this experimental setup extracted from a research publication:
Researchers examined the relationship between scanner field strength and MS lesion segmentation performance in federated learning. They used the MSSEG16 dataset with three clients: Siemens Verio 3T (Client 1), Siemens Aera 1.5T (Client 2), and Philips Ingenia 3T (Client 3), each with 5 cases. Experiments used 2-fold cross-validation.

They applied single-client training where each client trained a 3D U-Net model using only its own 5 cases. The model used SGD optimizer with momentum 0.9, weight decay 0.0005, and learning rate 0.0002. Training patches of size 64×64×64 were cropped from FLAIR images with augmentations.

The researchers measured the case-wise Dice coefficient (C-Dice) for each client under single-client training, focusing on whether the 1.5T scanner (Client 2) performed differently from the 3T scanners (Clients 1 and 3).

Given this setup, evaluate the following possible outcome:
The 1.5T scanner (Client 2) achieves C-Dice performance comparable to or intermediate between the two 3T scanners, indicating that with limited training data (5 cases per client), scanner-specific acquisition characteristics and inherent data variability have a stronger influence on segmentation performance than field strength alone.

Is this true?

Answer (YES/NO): NO